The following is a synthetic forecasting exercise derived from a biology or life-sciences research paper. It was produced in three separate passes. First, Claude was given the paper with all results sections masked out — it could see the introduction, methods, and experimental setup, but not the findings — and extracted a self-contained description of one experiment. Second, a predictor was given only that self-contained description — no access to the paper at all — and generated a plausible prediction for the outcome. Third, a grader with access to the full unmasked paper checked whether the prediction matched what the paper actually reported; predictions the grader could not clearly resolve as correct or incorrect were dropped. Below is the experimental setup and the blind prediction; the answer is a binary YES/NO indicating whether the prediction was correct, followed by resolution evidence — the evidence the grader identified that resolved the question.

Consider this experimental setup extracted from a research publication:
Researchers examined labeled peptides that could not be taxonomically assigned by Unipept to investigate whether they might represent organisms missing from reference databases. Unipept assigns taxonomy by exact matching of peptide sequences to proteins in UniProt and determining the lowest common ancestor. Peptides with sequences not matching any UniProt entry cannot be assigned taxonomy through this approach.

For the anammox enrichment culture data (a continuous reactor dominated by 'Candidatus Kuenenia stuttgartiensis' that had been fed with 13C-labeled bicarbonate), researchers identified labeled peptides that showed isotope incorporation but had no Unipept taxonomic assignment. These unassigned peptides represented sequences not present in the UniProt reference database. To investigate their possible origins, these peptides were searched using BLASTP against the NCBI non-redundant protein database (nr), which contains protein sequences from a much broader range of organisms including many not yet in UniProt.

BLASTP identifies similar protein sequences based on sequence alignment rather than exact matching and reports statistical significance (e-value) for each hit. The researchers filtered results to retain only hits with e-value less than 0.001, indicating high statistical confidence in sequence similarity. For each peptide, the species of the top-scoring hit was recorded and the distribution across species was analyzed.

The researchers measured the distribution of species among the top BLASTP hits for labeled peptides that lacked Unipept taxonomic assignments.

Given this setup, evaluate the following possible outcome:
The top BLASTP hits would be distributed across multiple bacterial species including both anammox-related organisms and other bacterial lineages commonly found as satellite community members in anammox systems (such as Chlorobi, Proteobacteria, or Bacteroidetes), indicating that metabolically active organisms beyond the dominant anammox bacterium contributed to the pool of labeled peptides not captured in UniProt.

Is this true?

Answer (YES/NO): NO